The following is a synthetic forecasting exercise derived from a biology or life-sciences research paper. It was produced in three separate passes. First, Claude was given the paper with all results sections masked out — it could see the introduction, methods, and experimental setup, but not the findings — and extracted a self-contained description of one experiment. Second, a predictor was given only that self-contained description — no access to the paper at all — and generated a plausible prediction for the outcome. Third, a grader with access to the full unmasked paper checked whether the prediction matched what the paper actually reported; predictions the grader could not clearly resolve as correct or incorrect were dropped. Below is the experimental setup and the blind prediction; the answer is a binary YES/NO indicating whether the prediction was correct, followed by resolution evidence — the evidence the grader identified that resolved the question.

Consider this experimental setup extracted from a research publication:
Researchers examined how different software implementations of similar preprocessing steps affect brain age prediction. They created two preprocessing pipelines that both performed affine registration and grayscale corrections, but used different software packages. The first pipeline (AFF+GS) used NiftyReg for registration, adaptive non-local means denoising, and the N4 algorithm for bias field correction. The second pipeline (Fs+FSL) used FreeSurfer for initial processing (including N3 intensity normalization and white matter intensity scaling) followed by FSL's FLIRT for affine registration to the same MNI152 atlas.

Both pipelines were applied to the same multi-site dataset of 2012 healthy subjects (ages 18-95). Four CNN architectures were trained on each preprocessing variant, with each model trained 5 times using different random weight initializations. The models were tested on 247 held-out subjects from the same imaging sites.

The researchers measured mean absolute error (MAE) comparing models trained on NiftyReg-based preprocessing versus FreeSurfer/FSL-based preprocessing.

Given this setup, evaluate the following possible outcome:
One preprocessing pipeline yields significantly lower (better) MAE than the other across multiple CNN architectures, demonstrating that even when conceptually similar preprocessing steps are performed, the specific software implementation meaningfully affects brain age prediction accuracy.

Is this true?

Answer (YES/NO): NO